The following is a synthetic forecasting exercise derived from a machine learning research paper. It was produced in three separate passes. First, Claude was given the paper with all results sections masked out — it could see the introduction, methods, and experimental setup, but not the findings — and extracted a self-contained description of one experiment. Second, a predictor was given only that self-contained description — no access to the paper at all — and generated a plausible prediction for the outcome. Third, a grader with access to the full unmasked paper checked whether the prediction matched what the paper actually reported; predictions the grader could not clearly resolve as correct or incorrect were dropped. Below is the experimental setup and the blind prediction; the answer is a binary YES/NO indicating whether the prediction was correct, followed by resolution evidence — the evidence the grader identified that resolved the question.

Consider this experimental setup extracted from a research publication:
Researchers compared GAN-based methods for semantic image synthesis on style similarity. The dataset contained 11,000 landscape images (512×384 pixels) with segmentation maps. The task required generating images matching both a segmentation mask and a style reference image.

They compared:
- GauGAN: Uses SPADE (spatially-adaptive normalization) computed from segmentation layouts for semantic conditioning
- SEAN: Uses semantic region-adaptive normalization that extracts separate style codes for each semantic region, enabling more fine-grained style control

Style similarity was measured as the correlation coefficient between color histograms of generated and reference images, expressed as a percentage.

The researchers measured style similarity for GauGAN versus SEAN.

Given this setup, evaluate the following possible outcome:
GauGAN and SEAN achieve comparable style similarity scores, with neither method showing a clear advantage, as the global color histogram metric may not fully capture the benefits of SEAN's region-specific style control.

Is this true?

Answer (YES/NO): NO